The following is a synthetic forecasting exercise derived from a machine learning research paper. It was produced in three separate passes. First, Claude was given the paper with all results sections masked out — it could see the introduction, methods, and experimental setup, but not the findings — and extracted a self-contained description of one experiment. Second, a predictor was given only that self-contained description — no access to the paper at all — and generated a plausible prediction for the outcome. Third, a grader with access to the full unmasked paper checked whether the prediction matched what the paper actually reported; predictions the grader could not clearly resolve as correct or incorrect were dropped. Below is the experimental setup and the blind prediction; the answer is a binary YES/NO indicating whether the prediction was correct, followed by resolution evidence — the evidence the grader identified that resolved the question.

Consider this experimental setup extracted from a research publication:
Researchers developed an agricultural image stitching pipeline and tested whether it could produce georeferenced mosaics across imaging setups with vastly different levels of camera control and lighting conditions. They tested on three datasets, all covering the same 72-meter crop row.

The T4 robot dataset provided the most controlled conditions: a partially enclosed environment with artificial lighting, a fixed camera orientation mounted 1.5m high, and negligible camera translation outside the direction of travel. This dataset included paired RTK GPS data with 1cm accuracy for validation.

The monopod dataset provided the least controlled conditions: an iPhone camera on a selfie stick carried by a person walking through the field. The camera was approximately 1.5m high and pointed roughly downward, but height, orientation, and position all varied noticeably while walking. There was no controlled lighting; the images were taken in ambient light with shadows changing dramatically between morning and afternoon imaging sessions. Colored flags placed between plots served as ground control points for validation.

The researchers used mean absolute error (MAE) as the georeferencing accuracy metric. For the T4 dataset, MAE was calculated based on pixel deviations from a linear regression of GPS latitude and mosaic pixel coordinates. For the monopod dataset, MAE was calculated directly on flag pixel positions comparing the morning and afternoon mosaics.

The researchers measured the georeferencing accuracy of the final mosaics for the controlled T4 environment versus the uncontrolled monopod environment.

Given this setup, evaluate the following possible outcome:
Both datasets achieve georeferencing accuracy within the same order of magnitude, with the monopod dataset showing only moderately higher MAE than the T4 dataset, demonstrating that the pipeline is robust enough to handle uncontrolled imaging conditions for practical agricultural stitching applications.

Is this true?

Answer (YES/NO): NO